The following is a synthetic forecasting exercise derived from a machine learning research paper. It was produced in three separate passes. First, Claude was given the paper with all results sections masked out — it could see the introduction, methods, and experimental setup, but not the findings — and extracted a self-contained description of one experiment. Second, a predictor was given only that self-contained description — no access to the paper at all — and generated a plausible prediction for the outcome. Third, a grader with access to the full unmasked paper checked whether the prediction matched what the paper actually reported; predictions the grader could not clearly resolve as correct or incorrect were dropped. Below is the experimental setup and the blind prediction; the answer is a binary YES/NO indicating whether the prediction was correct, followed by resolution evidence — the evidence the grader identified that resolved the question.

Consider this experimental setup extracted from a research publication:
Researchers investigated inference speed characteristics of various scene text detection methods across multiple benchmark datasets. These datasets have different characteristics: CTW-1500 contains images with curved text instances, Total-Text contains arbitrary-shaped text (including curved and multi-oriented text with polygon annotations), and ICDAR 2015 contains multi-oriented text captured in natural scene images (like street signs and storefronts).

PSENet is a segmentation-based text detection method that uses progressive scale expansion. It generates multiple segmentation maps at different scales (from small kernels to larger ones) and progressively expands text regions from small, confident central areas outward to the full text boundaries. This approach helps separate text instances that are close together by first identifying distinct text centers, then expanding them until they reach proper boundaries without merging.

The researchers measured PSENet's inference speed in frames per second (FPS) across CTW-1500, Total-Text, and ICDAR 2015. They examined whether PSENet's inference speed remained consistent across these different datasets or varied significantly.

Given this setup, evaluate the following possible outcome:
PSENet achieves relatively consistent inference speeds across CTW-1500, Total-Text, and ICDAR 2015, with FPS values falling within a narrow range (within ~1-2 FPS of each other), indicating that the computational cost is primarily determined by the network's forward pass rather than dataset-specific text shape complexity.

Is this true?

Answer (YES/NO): NO